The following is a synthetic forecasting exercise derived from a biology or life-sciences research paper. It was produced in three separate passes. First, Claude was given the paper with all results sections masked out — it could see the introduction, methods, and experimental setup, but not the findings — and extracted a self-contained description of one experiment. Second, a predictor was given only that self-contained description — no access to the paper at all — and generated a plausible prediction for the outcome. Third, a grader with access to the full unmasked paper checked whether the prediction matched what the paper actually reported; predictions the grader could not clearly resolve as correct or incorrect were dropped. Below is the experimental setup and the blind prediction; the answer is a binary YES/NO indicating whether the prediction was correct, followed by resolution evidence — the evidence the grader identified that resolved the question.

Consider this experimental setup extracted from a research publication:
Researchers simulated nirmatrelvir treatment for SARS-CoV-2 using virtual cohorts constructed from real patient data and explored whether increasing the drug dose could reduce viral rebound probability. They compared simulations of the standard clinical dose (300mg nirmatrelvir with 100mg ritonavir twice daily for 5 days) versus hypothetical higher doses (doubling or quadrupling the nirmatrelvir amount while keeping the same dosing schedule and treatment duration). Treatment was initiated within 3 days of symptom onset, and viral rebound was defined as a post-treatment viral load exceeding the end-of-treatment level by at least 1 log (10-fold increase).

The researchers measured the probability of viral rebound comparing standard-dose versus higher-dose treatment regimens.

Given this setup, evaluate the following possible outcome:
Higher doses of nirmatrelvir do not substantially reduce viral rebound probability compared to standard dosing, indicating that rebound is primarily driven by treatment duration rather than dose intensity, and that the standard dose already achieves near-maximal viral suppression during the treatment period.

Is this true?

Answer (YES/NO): NO